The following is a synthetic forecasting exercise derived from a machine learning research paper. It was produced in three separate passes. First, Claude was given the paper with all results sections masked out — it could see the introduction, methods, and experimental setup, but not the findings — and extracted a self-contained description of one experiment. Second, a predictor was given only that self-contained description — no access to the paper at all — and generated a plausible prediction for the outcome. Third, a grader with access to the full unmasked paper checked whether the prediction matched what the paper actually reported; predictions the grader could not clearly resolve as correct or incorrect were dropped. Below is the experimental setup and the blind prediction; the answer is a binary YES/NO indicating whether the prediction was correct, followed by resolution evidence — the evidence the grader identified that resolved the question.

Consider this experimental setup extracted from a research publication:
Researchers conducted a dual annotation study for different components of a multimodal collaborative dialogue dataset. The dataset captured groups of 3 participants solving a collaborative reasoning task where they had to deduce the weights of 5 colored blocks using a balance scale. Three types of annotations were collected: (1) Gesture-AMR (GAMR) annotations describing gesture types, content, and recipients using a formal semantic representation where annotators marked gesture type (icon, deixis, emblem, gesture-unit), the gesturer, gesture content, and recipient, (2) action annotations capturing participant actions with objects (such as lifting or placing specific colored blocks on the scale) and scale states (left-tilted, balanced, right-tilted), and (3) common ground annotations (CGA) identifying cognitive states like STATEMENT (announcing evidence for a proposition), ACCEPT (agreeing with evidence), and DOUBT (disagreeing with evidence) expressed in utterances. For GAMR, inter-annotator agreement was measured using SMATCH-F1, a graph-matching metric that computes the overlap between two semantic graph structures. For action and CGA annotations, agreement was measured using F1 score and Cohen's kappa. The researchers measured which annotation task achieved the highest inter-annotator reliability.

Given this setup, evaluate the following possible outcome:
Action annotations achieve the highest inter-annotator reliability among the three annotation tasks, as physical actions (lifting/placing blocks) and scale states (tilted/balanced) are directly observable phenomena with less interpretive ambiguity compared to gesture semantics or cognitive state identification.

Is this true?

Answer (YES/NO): NO